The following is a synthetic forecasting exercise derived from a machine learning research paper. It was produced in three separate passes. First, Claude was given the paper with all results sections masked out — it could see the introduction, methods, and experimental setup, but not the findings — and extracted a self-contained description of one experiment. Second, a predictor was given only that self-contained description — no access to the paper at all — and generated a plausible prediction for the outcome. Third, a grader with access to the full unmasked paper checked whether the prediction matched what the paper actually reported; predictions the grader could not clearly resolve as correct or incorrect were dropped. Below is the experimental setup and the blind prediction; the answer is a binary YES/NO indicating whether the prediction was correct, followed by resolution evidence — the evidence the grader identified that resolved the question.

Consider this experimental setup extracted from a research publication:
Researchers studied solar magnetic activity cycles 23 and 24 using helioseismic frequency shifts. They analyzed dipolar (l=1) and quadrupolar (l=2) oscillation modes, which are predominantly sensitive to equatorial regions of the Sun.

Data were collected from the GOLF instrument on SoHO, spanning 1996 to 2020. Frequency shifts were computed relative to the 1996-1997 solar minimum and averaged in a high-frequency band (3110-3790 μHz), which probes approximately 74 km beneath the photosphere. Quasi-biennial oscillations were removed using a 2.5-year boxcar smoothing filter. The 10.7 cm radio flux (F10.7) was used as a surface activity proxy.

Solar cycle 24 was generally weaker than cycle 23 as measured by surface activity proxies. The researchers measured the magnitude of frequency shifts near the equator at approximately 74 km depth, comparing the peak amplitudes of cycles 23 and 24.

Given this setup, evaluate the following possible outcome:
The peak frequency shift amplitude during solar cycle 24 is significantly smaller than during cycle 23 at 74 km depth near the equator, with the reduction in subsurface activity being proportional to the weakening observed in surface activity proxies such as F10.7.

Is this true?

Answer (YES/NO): YES